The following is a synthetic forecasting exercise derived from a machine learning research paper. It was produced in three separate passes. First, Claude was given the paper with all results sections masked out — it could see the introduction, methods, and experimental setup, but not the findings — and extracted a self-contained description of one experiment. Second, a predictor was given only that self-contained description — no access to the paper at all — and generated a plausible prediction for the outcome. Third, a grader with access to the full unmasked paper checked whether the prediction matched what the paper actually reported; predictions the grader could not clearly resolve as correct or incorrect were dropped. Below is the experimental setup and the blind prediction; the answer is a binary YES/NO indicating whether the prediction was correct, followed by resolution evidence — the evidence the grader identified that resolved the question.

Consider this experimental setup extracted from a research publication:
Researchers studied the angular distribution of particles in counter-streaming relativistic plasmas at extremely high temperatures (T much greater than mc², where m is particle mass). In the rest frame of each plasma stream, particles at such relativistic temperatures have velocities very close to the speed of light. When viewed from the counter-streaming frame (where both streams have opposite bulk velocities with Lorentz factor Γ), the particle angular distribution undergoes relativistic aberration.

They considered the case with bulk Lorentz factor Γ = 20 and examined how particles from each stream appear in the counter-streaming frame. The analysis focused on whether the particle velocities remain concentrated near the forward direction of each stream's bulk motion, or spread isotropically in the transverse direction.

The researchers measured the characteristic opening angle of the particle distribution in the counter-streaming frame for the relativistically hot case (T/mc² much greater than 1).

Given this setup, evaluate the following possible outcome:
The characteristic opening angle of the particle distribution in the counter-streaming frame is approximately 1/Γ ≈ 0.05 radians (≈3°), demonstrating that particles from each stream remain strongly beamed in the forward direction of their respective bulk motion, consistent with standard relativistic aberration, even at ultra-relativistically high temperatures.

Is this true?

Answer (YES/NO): YES